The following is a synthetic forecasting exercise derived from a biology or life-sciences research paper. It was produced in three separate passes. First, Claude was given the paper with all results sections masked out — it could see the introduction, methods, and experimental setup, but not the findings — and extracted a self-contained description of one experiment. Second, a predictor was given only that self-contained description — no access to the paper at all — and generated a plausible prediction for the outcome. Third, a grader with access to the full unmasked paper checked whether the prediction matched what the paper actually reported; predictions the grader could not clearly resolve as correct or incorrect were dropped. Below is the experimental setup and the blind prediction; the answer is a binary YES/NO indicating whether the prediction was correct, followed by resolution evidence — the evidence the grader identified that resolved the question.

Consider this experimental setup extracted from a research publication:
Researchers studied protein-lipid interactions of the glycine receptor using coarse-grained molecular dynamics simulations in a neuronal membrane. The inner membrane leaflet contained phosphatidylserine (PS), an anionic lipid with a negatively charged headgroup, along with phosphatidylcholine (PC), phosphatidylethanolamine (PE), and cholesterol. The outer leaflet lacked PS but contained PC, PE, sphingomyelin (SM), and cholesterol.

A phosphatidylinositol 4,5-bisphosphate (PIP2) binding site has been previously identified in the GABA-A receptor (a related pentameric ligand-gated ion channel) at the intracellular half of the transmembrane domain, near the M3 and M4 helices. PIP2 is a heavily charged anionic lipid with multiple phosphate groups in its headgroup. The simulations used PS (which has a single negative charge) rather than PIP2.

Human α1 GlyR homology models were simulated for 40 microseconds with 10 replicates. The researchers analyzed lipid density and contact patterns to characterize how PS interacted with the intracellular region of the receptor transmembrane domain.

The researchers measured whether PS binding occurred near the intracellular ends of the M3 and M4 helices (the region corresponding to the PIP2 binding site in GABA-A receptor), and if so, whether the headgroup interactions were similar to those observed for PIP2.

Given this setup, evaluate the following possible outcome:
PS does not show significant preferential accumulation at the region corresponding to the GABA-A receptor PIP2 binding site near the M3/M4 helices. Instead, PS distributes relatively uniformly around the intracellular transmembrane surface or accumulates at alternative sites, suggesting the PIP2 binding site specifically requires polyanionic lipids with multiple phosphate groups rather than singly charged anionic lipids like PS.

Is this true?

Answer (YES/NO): NO